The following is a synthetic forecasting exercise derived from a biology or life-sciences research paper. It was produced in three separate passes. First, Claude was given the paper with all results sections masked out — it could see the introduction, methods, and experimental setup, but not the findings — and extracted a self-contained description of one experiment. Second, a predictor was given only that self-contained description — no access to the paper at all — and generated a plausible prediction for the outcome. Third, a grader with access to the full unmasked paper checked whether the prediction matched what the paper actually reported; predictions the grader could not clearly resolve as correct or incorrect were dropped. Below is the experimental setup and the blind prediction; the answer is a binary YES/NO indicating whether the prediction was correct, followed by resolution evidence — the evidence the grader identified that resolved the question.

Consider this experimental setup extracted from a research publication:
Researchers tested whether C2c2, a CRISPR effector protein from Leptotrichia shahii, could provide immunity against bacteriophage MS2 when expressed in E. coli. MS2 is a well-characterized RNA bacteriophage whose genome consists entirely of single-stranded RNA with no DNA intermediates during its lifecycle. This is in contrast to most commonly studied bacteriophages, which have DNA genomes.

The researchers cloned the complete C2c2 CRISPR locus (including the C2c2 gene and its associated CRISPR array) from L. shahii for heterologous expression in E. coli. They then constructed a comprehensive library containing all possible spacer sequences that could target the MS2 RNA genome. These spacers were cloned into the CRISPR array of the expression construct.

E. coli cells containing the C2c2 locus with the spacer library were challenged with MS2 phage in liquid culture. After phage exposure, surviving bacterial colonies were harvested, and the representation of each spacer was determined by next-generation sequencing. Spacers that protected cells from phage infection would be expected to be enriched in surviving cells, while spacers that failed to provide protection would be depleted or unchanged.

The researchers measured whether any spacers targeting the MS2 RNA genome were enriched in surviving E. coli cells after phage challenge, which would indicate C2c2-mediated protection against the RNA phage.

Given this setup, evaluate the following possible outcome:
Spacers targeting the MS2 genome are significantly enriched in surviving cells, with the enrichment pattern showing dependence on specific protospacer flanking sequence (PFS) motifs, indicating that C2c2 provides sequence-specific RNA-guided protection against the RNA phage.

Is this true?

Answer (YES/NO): YES